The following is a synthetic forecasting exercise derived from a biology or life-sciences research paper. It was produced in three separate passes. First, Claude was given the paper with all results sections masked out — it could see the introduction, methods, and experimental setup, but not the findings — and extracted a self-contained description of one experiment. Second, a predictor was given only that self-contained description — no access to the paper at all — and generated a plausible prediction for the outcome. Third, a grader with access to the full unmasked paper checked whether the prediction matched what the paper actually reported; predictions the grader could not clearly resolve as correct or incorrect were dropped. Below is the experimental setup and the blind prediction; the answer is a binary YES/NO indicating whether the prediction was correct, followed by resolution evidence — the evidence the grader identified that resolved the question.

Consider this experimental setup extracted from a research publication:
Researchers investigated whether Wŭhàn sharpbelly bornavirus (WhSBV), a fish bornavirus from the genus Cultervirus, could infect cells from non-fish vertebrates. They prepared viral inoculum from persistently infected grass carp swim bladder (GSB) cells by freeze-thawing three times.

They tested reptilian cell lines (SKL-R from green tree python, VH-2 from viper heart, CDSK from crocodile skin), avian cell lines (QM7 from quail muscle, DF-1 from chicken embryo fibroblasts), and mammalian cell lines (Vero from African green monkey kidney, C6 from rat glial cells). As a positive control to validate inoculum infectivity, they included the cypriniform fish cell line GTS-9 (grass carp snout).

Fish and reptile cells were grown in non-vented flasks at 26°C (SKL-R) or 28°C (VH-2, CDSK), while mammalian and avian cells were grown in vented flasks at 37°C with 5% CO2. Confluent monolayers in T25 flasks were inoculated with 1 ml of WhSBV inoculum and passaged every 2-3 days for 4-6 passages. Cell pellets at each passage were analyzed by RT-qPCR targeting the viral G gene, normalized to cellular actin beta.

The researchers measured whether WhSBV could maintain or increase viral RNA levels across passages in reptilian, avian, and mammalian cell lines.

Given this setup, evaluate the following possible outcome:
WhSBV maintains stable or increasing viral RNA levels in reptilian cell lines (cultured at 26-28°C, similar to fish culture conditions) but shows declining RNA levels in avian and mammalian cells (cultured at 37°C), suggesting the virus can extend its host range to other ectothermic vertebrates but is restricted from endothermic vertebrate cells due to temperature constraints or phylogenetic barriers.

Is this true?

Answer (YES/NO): NO